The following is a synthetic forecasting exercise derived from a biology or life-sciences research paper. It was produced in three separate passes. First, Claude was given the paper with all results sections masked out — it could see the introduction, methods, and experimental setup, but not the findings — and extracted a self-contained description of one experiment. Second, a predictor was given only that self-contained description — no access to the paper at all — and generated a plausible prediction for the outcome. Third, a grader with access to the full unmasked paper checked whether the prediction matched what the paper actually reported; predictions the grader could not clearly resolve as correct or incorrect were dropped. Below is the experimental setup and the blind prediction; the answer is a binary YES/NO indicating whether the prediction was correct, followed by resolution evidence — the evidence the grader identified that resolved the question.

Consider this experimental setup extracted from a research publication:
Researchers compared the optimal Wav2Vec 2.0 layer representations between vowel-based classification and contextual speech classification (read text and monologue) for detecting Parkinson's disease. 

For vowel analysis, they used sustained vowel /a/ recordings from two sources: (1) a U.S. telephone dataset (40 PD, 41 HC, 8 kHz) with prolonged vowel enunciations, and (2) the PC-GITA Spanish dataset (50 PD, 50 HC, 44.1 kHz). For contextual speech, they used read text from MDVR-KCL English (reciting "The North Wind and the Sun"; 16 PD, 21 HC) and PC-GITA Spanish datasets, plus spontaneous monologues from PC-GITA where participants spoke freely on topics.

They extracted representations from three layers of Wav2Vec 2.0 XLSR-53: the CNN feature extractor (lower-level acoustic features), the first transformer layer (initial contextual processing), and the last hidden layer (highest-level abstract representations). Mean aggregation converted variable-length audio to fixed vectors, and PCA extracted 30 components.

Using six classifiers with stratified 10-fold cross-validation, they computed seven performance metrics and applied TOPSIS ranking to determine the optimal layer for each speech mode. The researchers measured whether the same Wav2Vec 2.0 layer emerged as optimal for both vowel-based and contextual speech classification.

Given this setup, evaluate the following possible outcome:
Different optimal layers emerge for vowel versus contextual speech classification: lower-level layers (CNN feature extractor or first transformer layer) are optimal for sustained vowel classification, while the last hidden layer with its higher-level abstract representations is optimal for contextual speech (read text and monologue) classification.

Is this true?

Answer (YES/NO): NO